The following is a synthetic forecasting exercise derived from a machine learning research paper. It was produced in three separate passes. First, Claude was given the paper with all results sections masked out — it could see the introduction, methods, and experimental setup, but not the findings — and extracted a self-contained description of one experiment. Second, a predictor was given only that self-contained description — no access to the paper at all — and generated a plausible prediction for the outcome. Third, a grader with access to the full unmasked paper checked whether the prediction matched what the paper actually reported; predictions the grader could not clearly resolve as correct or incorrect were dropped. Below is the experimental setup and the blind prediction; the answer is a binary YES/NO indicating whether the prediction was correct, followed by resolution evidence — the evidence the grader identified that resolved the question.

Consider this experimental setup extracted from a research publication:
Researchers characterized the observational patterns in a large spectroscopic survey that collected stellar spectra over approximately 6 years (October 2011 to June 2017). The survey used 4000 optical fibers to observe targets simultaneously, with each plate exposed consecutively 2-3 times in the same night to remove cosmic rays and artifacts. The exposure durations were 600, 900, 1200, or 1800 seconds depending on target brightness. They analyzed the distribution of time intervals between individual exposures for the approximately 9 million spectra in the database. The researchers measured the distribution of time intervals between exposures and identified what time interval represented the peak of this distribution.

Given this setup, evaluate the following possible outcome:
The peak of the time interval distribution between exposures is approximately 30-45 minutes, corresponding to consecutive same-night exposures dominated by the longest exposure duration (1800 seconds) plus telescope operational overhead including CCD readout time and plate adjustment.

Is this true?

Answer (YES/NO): YES